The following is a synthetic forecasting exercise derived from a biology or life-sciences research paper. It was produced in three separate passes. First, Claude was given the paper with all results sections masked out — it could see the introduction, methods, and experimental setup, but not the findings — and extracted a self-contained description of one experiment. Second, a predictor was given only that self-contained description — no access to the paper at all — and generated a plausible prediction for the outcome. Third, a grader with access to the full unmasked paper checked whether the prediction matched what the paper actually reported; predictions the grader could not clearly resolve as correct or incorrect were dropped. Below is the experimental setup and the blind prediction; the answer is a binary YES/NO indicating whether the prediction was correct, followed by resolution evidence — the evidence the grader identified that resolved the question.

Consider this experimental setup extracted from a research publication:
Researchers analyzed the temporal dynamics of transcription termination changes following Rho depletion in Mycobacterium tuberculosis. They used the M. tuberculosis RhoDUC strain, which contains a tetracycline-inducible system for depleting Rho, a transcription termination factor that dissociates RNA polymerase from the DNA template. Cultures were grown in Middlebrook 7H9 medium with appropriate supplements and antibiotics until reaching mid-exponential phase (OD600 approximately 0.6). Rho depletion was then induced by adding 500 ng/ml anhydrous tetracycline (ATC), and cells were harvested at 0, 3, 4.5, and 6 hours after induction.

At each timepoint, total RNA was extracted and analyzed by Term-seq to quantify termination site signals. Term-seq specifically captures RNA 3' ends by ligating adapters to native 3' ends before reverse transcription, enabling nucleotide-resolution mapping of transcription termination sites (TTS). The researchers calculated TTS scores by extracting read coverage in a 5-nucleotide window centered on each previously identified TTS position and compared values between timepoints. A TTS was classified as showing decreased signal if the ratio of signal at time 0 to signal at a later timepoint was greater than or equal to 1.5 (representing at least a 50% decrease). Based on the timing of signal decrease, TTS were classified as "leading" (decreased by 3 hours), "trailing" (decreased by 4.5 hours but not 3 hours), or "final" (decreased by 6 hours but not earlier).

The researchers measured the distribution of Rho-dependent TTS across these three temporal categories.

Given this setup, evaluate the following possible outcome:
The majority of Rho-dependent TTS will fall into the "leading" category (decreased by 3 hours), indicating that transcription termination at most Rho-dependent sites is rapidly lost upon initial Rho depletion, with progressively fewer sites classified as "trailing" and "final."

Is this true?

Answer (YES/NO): NO